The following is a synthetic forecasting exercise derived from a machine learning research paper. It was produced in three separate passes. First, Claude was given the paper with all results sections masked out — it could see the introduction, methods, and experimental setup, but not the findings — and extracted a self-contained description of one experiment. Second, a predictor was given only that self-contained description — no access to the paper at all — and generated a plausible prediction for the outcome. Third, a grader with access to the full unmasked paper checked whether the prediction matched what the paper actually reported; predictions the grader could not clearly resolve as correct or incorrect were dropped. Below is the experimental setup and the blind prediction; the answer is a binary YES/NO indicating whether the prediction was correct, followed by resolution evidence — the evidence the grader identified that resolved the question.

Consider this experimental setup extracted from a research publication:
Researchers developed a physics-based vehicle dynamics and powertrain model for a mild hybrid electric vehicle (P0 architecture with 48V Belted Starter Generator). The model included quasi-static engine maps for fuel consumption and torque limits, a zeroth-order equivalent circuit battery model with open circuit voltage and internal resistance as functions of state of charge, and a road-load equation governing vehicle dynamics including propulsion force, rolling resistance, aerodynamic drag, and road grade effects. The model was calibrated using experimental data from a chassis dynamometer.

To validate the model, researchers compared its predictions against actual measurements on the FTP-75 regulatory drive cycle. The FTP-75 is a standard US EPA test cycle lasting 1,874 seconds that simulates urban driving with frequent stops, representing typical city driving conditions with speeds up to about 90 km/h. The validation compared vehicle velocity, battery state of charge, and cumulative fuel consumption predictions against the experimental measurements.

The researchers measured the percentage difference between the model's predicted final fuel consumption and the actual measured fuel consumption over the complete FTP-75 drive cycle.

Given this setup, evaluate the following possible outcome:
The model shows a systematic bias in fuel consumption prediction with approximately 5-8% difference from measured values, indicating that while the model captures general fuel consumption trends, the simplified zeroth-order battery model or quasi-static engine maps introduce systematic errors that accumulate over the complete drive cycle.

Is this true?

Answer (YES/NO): NO